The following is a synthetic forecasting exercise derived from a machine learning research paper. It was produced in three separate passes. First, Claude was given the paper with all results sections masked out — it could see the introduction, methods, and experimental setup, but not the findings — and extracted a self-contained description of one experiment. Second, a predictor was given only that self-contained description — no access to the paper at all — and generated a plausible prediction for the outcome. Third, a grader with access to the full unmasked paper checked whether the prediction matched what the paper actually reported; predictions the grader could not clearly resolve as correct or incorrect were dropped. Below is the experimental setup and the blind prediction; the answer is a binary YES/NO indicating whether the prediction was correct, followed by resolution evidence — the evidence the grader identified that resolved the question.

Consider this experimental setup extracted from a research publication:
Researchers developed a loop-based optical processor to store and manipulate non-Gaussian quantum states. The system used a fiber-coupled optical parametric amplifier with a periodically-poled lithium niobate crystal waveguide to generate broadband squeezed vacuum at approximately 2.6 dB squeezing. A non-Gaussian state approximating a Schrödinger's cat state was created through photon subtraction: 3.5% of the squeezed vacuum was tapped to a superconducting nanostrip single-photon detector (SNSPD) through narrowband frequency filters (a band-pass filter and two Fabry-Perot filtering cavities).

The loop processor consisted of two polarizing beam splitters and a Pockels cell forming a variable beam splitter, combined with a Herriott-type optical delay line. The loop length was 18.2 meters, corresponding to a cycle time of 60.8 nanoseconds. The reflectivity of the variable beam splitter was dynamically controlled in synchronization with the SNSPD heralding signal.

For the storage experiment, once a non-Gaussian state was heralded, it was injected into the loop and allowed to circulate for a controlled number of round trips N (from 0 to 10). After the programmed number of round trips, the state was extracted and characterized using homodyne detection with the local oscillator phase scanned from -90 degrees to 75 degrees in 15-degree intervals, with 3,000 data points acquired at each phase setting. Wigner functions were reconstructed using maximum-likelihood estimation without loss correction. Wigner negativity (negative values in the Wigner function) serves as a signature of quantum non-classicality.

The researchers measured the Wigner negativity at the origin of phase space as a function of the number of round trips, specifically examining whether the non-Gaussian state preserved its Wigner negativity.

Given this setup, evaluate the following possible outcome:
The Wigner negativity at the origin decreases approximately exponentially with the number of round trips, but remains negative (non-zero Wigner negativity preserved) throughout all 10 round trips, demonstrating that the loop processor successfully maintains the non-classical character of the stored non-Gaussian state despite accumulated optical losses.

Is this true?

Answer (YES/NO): NO